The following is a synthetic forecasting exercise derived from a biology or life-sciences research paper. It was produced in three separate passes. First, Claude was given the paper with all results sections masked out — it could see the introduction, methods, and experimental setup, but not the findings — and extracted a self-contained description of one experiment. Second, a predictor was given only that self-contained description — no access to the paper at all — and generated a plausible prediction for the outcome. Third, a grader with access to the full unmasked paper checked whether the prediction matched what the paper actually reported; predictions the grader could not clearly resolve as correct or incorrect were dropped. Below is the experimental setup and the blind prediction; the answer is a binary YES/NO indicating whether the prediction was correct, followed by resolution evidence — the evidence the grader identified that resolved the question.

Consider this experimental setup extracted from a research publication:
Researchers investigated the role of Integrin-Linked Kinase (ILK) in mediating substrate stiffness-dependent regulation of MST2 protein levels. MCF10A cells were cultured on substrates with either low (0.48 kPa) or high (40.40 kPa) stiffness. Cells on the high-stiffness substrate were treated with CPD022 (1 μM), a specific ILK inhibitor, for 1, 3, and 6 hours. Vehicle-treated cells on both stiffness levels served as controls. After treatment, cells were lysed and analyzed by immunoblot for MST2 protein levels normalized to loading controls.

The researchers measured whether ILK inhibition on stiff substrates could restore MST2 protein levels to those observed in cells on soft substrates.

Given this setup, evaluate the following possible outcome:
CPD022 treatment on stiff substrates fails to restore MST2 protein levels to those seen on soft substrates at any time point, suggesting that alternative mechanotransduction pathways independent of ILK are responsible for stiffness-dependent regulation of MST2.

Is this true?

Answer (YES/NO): NO